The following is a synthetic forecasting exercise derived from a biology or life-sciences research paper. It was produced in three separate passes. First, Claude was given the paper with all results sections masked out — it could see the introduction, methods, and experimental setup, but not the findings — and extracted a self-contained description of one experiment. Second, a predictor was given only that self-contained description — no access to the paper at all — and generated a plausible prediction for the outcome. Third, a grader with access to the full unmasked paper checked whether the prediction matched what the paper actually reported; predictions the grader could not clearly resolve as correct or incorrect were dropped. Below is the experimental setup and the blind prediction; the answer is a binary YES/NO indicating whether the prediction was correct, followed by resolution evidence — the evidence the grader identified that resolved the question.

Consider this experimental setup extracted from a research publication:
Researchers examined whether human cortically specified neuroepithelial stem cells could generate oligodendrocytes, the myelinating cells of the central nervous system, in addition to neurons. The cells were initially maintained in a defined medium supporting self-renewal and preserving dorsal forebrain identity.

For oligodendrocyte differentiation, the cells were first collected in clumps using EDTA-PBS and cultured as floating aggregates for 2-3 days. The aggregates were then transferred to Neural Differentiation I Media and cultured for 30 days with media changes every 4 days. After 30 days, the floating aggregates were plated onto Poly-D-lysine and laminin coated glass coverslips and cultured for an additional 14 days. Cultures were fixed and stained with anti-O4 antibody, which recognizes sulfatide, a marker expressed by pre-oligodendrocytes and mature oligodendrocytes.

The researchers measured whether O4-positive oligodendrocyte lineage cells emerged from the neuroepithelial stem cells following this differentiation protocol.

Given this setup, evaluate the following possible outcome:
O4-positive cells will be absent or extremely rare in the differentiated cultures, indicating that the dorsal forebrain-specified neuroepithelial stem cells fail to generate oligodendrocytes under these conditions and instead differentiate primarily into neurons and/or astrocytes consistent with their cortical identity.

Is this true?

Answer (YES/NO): NO